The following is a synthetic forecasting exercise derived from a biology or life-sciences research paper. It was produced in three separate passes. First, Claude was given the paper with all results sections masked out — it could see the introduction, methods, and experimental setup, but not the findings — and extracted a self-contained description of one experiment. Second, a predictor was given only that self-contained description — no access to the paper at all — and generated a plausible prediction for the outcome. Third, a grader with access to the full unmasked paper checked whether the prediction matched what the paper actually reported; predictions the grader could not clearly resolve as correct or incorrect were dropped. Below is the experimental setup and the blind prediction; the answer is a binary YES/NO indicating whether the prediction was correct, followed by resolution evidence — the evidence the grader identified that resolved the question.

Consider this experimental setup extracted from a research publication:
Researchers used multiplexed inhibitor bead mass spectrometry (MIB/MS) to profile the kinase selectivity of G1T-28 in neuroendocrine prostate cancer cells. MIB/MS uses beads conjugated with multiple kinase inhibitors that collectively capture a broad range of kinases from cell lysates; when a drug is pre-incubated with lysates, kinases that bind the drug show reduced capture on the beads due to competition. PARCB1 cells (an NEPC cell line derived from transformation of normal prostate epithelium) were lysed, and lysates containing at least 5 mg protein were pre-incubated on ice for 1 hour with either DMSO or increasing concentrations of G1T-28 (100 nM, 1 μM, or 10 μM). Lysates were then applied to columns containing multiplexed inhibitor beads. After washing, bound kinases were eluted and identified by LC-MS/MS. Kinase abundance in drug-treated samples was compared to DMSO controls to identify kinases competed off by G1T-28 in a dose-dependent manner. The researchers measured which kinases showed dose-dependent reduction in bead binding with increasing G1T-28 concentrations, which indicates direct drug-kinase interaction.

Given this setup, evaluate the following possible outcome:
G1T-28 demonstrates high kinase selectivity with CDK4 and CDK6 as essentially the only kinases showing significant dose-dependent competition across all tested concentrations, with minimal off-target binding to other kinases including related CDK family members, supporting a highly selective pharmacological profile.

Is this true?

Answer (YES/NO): NO